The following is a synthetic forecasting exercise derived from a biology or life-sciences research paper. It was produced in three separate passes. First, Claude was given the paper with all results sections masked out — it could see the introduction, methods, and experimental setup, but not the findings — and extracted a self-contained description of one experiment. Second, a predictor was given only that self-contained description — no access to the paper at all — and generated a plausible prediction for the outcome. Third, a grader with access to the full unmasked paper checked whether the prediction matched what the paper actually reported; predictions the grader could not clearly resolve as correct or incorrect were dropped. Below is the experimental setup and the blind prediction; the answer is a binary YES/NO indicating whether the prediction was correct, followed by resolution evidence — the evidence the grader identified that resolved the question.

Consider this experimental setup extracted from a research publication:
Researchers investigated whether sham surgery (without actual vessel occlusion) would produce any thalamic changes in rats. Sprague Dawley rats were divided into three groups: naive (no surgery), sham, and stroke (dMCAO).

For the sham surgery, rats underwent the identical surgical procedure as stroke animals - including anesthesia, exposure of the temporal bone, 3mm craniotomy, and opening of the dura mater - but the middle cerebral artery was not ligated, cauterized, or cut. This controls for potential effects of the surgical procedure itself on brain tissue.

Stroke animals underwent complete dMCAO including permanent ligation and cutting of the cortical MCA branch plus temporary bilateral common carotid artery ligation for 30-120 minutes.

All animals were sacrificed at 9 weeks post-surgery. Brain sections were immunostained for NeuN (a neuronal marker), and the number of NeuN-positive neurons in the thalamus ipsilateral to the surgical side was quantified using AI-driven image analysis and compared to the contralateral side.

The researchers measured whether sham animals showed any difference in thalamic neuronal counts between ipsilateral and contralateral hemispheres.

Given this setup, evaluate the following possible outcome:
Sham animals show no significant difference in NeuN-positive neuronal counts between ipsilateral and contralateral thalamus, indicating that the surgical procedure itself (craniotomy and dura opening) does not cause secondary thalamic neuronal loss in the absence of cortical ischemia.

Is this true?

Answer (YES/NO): YES